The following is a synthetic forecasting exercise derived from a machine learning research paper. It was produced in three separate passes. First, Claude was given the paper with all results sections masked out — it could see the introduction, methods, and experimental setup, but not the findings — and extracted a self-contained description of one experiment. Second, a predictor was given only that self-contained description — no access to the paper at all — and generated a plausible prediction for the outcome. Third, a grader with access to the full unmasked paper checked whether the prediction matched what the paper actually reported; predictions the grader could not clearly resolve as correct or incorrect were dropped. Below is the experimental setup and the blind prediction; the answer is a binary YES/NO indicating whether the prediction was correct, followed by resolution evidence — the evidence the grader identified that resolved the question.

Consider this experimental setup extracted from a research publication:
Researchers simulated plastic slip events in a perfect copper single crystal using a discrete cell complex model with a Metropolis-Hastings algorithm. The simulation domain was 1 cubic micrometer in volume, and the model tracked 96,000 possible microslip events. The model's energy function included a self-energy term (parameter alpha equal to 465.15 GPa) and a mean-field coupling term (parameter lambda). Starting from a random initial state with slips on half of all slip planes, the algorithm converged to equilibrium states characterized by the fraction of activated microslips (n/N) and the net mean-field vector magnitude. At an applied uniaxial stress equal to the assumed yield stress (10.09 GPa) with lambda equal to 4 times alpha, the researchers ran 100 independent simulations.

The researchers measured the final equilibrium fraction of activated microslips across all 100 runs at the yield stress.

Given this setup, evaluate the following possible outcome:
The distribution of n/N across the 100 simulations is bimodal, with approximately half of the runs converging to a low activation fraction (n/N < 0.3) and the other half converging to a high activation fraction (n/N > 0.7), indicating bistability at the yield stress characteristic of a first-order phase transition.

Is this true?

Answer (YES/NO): NO